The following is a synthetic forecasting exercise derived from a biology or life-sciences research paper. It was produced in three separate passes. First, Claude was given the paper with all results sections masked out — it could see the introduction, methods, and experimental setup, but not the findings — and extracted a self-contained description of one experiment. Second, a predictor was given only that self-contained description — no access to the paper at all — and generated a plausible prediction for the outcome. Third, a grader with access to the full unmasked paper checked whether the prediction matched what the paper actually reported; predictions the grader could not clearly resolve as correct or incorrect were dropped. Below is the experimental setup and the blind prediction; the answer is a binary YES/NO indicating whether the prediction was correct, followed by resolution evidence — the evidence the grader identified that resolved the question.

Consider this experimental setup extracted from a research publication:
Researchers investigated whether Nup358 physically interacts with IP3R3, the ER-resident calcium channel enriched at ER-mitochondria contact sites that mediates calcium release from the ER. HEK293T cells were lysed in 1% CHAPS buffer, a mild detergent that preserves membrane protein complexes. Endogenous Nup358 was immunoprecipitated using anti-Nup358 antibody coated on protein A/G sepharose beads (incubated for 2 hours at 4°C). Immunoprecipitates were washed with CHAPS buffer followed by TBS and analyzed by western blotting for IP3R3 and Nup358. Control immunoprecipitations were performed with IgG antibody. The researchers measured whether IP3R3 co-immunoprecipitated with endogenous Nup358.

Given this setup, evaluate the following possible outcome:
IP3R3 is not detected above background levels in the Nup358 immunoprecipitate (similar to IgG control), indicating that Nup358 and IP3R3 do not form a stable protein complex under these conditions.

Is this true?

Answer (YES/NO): NO